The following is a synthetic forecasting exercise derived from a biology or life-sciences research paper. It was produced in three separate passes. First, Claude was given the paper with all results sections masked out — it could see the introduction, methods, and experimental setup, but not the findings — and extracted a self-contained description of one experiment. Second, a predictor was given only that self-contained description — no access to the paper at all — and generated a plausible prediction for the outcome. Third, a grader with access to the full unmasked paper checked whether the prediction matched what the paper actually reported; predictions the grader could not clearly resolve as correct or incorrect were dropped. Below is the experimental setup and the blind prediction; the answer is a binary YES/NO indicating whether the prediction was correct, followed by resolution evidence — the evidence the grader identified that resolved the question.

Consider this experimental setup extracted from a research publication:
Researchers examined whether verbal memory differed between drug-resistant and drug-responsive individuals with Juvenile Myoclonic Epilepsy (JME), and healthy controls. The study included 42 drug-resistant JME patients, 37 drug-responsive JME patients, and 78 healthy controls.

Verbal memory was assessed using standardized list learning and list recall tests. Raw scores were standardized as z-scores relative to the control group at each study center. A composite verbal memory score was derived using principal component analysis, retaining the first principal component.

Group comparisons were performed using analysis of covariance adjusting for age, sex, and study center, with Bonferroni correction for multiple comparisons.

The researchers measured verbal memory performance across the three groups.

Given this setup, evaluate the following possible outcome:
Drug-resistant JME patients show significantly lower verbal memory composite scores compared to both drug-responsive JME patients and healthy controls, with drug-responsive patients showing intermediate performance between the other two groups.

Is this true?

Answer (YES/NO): NO